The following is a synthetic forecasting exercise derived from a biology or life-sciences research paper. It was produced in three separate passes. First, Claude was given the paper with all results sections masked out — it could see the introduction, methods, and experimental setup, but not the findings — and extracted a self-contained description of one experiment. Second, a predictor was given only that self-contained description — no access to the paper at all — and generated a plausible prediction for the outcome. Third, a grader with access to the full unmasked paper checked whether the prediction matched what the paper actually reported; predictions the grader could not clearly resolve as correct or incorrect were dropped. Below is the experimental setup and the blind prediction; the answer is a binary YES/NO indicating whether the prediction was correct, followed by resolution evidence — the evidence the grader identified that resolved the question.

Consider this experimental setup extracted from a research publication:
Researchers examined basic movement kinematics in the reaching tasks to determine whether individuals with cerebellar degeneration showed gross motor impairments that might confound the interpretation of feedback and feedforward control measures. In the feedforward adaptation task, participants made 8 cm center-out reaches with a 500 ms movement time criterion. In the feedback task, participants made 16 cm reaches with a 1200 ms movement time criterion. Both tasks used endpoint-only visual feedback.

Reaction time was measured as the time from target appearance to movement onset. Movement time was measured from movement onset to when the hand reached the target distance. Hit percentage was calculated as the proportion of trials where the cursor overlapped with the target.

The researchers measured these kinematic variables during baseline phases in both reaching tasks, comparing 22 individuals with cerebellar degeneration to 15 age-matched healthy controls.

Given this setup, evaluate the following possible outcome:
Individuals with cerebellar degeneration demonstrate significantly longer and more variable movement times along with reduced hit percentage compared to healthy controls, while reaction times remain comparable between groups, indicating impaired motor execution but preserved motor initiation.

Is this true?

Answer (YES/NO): NO